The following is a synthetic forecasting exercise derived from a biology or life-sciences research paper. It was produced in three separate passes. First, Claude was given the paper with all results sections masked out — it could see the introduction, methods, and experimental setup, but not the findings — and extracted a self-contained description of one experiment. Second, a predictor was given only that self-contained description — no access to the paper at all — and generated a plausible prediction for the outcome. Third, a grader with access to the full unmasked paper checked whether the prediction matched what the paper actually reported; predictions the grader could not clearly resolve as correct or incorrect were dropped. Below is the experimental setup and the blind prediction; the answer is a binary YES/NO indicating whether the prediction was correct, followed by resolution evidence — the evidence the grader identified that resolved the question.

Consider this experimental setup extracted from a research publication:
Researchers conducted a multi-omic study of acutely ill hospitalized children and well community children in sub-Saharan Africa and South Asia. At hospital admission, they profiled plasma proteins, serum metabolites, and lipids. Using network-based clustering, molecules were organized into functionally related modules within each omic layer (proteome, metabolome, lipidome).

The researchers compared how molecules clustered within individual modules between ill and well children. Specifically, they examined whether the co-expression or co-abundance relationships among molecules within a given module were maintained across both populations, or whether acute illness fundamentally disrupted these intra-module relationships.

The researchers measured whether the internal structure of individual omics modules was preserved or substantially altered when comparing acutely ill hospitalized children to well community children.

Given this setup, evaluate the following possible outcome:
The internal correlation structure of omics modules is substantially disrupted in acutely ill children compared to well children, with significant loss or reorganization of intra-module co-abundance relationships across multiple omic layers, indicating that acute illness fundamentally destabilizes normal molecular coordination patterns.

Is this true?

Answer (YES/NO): NO